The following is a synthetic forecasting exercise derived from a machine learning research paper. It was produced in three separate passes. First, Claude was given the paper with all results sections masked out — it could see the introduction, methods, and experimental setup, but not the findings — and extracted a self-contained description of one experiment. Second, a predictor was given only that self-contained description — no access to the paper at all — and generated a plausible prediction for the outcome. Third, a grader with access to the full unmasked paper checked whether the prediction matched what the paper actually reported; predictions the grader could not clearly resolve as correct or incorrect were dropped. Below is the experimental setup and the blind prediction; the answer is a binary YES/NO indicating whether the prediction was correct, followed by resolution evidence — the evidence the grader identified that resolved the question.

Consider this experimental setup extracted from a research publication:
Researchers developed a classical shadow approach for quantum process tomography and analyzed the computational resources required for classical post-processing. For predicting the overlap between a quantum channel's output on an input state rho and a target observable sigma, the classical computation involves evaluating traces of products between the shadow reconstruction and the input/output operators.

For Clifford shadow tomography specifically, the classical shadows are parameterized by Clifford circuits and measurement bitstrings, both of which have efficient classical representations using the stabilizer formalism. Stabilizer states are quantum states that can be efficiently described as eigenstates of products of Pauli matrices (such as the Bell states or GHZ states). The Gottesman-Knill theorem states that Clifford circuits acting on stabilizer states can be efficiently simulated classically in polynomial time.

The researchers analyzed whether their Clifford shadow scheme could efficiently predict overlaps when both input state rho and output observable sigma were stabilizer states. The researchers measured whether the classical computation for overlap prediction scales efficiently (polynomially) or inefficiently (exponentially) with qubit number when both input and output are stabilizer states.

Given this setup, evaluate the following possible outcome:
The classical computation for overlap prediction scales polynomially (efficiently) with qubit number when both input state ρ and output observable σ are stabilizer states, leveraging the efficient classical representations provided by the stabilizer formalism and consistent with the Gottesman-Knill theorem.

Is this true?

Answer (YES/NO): YES